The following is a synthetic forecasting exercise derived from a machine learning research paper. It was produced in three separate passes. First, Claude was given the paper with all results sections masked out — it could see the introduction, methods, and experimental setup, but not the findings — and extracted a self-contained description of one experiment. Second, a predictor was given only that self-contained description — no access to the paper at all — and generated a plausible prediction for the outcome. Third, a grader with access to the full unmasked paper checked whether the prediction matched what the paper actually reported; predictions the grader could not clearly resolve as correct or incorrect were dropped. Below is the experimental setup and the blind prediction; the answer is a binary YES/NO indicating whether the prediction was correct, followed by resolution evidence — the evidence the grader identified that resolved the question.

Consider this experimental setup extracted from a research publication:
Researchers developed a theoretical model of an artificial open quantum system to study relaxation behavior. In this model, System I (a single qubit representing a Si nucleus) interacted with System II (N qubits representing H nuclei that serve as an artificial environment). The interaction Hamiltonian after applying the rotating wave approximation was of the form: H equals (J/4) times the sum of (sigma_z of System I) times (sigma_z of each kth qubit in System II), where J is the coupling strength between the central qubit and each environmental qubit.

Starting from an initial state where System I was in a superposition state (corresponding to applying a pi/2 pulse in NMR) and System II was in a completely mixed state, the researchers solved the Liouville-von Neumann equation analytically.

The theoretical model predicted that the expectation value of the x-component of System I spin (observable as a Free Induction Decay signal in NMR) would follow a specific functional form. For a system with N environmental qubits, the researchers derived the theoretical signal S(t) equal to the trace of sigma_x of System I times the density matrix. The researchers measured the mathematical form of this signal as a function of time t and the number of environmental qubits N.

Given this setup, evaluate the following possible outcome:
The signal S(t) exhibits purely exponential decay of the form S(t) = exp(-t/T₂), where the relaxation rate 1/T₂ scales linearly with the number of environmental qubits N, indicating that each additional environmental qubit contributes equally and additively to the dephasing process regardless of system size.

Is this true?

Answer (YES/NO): NO